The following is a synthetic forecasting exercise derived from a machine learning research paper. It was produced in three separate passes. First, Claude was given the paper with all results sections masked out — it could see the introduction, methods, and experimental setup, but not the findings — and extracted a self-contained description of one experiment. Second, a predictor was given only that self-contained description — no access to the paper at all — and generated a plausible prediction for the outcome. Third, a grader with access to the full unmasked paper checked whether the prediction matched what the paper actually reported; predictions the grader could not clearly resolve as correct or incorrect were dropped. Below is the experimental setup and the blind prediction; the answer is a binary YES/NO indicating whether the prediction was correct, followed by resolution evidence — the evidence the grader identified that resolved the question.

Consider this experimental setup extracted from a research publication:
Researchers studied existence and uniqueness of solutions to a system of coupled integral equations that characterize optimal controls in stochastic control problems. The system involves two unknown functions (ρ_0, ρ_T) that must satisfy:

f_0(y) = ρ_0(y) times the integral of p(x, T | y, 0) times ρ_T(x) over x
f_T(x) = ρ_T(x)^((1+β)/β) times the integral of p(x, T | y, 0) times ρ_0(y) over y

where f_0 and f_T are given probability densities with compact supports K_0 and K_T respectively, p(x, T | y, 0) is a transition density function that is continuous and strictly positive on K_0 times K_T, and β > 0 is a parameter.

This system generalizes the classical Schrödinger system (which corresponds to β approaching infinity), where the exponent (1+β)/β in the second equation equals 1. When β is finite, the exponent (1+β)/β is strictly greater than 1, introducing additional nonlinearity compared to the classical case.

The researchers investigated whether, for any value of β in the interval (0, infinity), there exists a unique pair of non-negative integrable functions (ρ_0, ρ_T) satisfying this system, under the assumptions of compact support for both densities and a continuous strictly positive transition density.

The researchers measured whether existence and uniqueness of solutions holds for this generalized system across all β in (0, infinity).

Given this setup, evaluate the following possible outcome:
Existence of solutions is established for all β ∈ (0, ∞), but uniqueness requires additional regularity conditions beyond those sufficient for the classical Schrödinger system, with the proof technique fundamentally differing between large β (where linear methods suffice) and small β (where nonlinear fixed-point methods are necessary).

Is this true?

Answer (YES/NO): NO